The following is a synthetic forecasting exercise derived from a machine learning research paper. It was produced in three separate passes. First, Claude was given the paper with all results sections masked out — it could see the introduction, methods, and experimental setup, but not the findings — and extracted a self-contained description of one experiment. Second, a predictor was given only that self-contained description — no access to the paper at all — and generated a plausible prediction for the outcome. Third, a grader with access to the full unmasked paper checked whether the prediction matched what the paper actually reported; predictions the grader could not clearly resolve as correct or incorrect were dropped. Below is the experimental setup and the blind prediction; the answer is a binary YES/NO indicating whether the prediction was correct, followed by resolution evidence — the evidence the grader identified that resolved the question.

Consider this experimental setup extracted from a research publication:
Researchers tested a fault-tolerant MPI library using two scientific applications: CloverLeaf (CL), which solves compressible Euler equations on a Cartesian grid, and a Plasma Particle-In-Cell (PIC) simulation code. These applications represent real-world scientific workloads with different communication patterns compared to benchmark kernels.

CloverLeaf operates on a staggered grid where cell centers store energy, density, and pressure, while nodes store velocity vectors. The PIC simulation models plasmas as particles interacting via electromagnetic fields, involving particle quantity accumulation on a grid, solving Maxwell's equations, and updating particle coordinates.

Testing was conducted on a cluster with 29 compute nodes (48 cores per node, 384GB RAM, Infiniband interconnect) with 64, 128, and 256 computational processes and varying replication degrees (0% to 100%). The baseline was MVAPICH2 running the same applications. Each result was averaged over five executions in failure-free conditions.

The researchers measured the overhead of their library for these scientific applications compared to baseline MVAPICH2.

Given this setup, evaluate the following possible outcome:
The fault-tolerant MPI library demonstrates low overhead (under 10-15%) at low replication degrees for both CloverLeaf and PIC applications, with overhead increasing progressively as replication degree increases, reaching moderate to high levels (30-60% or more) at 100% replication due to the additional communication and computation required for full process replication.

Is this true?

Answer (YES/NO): NO